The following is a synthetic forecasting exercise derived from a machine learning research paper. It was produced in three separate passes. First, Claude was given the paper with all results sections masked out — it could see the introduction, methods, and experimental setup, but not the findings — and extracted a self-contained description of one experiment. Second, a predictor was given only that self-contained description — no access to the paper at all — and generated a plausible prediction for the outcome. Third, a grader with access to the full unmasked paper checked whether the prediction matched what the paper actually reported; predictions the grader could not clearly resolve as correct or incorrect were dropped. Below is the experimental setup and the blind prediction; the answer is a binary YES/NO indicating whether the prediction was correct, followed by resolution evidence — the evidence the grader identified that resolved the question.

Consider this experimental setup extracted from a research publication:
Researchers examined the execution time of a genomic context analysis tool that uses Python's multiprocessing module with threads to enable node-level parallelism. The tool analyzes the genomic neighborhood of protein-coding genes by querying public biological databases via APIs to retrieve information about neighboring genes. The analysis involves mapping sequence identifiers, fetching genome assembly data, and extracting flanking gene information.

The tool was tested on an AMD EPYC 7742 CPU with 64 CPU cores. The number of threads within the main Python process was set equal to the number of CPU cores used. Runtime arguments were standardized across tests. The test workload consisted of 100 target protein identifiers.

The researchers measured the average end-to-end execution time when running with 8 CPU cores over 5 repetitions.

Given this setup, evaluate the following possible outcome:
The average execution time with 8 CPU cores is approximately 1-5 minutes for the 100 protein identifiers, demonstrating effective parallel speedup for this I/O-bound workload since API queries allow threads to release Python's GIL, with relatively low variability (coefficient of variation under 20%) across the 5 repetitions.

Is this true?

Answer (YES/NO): NO